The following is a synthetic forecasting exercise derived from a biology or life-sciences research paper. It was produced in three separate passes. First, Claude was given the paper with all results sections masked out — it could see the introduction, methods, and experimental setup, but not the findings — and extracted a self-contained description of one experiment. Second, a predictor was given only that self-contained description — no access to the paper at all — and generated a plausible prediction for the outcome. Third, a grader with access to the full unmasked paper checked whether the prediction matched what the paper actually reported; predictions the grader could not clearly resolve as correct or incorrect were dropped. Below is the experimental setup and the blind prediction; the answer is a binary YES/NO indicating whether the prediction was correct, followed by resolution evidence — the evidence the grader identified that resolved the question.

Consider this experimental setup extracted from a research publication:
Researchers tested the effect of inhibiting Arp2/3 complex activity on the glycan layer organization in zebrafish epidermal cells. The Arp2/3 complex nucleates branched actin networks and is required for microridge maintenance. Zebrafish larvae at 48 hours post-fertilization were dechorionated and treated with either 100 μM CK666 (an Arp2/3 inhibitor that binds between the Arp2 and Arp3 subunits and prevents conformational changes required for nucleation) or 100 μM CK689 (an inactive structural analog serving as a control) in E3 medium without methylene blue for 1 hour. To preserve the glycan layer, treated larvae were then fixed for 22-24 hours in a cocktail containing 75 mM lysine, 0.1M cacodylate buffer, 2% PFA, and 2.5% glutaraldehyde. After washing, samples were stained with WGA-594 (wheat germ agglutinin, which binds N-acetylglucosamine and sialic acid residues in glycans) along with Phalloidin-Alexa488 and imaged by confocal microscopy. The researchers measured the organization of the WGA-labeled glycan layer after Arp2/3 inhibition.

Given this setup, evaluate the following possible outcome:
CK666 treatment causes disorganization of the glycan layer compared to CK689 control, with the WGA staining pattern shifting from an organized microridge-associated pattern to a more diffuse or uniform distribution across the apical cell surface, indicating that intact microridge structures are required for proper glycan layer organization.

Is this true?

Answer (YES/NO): NO